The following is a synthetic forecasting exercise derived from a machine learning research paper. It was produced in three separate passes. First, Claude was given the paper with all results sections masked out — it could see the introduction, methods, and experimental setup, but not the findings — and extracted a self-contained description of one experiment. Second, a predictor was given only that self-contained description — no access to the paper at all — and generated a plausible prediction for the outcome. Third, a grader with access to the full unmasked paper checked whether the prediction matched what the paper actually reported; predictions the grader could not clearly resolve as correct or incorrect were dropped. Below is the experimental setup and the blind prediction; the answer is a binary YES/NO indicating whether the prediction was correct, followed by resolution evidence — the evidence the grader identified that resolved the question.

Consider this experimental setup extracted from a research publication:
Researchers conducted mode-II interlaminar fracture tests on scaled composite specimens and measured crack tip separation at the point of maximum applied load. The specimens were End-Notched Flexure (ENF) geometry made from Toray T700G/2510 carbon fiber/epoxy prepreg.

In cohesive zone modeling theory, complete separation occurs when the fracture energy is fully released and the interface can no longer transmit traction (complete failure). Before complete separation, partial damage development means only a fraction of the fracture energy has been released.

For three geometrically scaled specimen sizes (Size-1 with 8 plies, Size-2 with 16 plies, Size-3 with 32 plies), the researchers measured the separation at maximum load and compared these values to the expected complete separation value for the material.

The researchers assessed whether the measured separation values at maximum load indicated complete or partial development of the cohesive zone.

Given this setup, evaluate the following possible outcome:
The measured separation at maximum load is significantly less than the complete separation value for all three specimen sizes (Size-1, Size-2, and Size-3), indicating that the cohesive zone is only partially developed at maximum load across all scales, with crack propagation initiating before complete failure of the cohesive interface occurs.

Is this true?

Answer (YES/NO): NO